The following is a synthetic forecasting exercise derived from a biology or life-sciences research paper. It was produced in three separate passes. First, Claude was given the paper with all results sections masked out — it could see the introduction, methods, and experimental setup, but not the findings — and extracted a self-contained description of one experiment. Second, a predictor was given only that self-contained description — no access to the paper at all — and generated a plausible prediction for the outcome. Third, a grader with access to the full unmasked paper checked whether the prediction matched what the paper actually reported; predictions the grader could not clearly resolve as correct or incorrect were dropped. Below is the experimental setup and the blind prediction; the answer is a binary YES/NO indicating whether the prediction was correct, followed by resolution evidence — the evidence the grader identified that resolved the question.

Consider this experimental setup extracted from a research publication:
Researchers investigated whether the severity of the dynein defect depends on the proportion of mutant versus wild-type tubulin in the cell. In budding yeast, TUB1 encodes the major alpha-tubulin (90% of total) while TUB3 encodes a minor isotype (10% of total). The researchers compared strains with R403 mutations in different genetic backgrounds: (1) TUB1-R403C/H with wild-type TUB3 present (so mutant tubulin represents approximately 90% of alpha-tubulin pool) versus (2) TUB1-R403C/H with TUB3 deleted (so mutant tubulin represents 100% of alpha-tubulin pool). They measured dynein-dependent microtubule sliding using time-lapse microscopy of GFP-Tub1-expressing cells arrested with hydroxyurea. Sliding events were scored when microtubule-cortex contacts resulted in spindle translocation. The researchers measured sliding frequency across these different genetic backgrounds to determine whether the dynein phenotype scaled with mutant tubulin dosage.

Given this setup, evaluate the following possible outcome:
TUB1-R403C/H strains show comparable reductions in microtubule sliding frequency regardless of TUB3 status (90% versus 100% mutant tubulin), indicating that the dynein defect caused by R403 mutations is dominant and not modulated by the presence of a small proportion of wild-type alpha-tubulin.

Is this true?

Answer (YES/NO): NO